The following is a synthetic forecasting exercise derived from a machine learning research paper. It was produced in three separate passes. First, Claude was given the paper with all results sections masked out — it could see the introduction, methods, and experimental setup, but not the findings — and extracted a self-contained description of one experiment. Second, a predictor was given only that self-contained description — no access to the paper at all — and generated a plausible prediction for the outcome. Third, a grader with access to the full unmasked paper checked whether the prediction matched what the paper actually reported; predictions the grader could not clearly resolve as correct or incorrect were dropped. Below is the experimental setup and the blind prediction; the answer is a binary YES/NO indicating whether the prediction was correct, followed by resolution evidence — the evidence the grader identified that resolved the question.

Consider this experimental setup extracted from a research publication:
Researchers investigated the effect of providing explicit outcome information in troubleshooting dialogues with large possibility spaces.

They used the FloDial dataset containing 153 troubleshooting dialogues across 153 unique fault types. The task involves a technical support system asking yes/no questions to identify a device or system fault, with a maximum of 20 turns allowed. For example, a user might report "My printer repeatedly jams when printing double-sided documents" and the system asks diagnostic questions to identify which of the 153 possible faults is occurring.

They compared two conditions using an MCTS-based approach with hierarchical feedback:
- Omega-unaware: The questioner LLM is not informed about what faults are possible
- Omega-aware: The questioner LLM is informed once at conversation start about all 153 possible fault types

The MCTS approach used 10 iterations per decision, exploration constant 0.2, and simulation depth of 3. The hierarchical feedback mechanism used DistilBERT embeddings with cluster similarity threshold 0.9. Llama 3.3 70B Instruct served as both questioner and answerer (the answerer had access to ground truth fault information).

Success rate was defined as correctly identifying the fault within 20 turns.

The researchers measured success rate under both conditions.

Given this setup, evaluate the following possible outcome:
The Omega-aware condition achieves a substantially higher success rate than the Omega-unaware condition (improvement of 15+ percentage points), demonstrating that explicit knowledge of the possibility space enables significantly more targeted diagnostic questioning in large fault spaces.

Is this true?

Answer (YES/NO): YES